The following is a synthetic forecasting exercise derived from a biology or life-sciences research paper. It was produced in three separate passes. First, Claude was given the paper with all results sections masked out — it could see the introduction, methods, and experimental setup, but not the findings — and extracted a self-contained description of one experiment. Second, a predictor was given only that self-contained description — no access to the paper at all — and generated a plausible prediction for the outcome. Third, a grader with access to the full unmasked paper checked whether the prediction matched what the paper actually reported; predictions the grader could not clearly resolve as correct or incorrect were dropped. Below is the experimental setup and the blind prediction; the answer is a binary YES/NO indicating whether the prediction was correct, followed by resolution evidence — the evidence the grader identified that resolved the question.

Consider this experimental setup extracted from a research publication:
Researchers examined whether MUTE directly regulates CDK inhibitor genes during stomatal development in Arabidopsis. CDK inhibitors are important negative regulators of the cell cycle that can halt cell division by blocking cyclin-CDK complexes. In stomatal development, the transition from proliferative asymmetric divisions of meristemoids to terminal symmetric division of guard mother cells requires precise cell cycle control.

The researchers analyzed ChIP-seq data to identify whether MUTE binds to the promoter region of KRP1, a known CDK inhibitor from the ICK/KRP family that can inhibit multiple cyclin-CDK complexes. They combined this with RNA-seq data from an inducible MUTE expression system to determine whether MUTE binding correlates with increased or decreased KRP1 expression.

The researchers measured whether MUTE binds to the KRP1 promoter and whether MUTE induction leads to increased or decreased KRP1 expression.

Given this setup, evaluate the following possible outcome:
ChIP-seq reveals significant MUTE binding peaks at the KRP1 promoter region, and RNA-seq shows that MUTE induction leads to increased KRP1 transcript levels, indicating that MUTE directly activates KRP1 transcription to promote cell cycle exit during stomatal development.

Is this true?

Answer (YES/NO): NO